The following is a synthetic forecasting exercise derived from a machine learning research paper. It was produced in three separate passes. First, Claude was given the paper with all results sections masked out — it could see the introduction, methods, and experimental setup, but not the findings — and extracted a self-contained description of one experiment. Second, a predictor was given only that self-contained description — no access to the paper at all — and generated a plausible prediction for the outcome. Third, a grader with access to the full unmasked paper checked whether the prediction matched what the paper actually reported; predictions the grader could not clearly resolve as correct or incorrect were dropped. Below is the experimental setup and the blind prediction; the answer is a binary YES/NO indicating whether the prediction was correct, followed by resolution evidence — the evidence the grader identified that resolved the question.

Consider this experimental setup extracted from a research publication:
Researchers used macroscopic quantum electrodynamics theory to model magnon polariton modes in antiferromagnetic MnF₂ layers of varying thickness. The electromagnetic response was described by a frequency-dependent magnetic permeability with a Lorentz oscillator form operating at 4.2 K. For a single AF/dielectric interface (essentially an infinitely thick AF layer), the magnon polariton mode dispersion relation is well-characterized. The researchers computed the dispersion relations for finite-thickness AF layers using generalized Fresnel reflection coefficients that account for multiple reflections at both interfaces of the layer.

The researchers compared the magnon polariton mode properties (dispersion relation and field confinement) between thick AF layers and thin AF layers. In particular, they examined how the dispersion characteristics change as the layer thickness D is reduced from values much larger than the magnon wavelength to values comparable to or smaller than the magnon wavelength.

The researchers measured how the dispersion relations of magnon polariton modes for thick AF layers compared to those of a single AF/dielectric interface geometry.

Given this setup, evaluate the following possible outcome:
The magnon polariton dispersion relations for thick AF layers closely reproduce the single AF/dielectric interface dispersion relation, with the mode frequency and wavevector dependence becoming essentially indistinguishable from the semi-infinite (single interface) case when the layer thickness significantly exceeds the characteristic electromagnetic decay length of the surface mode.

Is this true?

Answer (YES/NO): YES